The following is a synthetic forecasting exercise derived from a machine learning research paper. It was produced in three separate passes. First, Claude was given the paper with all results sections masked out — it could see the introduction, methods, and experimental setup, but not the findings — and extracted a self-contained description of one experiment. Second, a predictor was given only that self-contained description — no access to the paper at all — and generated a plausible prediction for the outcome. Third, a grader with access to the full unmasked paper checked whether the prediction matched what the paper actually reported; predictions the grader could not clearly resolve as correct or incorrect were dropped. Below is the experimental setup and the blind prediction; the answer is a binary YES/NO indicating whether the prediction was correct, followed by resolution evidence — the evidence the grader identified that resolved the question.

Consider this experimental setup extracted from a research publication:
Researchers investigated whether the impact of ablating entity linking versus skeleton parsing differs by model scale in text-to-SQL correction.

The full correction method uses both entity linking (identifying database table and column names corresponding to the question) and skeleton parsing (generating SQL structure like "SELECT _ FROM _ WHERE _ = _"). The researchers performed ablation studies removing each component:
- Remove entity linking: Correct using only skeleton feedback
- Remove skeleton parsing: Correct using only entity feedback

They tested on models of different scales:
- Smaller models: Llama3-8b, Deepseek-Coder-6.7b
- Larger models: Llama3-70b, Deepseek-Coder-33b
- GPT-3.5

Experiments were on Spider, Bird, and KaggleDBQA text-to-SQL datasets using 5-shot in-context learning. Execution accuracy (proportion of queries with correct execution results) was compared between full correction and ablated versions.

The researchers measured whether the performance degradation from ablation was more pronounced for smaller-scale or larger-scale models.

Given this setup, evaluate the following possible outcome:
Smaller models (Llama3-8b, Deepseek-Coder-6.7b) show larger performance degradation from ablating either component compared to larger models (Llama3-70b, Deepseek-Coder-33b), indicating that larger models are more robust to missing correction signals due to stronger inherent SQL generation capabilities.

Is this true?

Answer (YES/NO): YES